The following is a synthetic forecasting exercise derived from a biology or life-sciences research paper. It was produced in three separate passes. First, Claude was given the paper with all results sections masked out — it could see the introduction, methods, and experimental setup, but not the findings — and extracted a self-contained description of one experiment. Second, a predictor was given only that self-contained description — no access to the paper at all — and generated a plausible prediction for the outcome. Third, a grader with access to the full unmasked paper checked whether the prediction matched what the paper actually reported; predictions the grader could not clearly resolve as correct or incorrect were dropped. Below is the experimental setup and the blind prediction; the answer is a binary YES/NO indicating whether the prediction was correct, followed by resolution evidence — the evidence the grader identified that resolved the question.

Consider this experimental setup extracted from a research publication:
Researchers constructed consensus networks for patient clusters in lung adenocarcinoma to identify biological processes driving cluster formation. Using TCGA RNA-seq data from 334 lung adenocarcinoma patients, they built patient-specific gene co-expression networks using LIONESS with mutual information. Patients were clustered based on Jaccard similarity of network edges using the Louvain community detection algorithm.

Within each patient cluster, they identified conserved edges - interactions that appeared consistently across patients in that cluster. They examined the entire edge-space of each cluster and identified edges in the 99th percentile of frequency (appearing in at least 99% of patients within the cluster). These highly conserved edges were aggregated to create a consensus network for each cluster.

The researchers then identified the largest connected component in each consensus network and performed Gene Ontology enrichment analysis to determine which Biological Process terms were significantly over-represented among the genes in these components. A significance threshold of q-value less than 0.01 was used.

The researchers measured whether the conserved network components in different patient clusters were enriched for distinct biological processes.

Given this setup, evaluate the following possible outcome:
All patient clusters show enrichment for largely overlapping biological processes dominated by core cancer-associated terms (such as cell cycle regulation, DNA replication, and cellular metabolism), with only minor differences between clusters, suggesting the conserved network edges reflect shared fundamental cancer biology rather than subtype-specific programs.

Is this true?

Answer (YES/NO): NO